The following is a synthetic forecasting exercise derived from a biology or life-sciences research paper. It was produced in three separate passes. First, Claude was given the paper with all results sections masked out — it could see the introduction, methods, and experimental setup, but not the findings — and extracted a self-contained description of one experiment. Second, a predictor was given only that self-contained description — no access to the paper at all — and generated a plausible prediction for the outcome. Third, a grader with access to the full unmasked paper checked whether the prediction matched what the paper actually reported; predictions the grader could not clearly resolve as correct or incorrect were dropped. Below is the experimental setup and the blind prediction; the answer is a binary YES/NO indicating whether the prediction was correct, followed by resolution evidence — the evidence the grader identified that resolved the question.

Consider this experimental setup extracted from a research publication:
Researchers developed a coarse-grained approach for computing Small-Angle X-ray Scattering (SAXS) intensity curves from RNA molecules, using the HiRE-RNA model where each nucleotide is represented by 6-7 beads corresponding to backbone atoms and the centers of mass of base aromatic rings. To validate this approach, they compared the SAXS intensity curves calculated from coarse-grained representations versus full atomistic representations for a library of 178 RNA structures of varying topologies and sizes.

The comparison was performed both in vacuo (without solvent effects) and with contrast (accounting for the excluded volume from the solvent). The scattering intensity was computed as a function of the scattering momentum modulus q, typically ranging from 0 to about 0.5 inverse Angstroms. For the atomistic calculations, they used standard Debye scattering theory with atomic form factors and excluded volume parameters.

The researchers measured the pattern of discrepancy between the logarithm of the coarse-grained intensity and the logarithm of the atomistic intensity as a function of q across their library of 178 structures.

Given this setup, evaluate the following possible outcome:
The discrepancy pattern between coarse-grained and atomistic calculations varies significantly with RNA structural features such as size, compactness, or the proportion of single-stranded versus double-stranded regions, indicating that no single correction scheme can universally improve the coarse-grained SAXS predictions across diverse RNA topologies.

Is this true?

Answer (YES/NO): NO